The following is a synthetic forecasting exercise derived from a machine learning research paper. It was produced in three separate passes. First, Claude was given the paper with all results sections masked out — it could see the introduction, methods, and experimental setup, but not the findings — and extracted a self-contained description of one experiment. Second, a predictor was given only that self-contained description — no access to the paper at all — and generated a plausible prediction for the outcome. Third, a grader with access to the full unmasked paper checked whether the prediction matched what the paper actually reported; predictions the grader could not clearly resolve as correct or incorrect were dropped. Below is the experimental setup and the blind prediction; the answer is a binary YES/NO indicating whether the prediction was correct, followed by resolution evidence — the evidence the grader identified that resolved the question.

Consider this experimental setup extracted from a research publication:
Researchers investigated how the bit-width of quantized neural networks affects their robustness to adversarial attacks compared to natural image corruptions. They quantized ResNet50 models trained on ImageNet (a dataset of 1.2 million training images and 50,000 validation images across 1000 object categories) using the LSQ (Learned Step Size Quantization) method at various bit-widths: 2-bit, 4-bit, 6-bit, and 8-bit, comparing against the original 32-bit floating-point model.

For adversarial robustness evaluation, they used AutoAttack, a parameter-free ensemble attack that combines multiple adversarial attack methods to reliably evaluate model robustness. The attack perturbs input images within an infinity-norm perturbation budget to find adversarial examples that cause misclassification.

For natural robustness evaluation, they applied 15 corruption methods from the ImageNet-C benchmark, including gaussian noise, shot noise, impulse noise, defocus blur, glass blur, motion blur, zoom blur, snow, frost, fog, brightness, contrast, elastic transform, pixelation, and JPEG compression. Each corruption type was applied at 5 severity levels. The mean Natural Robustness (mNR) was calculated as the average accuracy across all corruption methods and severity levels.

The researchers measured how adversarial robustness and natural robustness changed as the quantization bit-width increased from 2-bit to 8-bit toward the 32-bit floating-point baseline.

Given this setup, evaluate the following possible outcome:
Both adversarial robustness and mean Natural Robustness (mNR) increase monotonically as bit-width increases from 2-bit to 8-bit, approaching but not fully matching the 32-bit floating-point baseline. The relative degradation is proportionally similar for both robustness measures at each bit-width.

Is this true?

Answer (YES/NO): NO